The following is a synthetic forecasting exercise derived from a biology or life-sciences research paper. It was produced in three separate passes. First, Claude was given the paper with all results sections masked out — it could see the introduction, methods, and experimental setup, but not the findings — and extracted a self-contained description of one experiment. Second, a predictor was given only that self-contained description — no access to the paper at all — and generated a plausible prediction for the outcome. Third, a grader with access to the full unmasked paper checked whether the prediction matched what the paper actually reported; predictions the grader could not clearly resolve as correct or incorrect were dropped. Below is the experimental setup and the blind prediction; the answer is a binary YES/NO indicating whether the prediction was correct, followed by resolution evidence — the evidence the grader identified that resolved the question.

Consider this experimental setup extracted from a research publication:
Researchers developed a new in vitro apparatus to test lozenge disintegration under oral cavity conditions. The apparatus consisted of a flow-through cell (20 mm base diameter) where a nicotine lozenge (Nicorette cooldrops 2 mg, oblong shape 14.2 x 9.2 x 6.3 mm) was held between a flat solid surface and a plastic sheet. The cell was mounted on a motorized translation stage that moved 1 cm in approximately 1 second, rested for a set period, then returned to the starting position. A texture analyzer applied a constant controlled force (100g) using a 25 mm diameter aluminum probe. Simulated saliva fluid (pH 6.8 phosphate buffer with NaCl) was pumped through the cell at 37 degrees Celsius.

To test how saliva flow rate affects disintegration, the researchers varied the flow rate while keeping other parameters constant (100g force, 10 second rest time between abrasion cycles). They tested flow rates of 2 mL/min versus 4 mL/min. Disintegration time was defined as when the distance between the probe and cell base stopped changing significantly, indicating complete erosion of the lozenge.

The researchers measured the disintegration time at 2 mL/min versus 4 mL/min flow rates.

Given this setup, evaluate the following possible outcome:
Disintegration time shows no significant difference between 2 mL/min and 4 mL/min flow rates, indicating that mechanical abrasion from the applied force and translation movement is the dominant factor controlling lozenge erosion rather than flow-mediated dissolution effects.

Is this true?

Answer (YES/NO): NO